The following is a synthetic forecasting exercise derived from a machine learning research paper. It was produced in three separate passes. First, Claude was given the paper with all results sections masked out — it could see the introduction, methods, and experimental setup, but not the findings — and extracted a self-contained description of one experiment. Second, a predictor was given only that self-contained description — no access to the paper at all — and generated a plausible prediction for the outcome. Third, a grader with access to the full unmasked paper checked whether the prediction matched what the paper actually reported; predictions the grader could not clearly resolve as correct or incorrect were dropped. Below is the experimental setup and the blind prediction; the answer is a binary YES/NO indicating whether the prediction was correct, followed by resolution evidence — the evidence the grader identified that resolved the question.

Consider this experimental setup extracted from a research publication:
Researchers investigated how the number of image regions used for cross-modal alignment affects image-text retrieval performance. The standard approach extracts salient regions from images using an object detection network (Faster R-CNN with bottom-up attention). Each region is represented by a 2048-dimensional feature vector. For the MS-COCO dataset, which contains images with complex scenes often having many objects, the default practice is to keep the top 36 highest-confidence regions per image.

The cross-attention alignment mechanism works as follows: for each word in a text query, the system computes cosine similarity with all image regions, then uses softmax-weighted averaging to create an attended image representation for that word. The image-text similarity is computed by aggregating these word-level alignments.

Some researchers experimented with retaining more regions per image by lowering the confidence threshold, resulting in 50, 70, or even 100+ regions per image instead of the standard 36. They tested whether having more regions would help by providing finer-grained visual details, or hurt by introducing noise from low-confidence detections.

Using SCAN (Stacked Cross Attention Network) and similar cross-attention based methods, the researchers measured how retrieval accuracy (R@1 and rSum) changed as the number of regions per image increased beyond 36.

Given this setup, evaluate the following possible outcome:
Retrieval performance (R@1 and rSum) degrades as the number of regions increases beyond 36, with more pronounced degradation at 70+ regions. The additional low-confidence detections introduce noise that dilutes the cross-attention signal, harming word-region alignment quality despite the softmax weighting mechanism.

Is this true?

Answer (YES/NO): NO